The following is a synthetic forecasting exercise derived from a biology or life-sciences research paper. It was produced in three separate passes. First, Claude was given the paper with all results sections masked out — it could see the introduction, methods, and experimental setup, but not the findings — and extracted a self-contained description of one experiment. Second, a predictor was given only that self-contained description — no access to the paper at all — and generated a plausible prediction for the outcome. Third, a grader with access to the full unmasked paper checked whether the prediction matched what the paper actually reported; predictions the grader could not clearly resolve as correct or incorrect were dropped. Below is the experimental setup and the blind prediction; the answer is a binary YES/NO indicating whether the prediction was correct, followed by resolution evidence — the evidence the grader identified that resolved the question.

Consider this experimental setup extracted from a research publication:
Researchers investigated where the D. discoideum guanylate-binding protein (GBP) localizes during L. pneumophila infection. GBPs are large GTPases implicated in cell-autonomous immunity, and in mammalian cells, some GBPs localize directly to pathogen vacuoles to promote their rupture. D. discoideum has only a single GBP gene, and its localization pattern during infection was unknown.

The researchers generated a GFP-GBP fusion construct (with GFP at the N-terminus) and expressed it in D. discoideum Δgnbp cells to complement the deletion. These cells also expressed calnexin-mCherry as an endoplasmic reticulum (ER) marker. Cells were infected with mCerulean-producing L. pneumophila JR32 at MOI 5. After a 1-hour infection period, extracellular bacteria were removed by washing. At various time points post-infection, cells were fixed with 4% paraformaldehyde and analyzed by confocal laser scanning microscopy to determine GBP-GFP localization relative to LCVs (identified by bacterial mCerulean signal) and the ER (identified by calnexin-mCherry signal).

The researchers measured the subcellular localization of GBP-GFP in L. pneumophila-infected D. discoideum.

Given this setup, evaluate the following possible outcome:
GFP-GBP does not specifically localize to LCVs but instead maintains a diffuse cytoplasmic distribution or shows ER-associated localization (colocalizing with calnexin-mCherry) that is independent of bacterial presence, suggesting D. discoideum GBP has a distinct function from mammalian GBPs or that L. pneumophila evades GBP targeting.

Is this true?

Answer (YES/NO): NO